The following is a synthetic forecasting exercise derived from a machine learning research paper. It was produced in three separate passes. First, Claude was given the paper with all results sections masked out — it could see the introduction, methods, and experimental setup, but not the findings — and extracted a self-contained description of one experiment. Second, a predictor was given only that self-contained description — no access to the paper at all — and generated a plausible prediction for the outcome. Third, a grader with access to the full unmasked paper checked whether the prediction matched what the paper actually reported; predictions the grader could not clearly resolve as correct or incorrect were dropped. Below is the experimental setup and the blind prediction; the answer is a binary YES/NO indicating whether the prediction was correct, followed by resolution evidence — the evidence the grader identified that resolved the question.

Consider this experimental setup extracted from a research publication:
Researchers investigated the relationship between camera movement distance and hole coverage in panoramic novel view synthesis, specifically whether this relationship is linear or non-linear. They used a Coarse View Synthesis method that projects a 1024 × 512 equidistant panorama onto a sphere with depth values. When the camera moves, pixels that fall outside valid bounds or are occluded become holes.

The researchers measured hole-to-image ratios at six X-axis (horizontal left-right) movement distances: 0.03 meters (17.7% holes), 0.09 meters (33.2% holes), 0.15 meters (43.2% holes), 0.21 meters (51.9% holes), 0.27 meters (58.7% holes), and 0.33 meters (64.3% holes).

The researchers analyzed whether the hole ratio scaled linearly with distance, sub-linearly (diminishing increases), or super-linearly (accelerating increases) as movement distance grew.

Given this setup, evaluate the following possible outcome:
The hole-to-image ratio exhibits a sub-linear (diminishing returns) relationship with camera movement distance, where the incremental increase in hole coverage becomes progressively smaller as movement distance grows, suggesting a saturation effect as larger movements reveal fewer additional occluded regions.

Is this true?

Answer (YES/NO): YES